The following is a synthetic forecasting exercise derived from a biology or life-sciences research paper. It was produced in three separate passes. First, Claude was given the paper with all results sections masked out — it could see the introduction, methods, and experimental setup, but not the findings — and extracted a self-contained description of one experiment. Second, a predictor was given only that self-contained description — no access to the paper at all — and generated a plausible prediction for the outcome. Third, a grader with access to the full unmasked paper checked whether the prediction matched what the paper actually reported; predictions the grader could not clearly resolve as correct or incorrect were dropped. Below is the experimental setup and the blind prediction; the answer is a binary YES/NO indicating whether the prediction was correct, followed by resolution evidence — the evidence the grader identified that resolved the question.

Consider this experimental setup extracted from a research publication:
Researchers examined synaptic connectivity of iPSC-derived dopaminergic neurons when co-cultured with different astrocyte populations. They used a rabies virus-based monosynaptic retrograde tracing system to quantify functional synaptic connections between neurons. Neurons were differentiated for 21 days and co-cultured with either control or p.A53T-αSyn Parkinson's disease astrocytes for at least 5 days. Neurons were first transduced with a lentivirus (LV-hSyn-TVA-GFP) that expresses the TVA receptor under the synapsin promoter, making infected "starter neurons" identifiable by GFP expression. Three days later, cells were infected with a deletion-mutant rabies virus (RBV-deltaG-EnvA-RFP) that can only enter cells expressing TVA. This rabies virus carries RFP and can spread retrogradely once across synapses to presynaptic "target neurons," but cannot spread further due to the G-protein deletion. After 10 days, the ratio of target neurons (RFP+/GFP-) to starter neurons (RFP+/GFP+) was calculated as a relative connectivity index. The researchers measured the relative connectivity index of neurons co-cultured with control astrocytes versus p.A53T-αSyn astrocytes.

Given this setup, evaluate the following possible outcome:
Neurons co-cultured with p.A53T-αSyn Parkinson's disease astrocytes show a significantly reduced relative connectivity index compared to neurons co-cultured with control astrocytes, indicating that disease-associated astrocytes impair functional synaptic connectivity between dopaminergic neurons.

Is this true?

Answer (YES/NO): YES